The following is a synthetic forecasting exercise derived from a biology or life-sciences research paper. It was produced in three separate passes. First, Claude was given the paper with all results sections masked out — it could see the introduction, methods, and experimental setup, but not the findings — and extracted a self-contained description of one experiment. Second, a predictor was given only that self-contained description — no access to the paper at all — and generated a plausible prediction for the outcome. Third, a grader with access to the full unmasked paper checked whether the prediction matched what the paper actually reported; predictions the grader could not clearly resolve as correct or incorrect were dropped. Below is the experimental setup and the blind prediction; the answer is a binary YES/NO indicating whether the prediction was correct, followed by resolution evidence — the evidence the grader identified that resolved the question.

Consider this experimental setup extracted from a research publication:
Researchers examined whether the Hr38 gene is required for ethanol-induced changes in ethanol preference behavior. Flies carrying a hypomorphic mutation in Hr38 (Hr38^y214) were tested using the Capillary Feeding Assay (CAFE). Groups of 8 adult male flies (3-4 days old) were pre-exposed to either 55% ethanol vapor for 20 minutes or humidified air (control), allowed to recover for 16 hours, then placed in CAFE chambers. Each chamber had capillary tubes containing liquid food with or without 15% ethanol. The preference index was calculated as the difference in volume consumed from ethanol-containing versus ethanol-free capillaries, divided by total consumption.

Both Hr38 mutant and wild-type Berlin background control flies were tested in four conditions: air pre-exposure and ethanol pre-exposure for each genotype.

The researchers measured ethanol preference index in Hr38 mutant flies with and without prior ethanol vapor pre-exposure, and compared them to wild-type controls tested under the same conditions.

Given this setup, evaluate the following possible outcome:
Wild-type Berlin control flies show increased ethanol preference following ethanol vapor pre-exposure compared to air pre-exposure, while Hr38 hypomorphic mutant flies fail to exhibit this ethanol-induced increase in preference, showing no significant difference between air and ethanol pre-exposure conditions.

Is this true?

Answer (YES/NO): NO